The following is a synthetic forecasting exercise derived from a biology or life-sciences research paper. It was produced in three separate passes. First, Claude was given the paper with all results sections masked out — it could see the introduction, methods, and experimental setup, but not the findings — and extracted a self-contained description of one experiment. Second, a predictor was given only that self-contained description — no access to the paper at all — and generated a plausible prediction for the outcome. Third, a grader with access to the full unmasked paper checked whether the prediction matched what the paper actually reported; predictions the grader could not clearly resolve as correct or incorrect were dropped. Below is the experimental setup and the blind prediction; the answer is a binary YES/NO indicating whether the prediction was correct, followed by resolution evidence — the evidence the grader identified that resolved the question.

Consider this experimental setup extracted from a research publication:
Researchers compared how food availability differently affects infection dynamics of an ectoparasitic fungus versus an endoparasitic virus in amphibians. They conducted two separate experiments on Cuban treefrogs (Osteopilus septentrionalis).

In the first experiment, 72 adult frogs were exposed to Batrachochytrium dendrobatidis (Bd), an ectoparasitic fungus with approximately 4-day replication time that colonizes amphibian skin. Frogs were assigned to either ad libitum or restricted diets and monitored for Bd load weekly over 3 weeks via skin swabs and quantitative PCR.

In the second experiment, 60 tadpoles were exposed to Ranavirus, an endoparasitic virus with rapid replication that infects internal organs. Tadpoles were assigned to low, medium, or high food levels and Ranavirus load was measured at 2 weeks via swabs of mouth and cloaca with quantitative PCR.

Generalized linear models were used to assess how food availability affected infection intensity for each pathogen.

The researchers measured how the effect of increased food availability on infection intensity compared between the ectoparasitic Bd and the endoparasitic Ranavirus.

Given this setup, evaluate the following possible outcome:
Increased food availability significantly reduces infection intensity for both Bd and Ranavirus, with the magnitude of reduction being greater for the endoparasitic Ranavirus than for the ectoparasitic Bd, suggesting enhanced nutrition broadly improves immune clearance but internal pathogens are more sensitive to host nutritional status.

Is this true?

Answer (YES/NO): NO